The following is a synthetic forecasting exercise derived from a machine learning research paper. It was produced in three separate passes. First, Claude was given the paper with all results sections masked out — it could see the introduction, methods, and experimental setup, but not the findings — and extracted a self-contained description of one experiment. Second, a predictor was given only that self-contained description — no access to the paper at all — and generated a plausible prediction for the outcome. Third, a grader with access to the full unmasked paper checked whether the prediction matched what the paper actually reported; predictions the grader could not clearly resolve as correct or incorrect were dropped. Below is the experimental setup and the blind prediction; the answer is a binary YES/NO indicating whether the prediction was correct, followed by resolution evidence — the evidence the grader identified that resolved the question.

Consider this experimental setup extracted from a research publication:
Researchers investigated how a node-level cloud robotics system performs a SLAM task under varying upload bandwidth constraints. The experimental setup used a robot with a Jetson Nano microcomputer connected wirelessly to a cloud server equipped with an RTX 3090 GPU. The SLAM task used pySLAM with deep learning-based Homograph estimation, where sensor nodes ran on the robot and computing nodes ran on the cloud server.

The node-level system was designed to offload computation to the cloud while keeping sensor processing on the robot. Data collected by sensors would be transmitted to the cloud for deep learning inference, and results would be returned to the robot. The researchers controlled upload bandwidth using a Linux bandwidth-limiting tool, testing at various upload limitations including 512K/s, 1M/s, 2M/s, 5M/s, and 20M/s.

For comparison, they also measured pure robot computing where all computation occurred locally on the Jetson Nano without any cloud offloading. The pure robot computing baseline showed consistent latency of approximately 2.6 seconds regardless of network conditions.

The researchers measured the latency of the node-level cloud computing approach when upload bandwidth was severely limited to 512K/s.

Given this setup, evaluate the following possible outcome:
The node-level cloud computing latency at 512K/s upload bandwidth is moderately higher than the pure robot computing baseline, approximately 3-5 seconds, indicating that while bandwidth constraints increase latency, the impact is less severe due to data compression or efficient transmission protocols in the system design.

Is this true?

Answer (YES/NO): NO